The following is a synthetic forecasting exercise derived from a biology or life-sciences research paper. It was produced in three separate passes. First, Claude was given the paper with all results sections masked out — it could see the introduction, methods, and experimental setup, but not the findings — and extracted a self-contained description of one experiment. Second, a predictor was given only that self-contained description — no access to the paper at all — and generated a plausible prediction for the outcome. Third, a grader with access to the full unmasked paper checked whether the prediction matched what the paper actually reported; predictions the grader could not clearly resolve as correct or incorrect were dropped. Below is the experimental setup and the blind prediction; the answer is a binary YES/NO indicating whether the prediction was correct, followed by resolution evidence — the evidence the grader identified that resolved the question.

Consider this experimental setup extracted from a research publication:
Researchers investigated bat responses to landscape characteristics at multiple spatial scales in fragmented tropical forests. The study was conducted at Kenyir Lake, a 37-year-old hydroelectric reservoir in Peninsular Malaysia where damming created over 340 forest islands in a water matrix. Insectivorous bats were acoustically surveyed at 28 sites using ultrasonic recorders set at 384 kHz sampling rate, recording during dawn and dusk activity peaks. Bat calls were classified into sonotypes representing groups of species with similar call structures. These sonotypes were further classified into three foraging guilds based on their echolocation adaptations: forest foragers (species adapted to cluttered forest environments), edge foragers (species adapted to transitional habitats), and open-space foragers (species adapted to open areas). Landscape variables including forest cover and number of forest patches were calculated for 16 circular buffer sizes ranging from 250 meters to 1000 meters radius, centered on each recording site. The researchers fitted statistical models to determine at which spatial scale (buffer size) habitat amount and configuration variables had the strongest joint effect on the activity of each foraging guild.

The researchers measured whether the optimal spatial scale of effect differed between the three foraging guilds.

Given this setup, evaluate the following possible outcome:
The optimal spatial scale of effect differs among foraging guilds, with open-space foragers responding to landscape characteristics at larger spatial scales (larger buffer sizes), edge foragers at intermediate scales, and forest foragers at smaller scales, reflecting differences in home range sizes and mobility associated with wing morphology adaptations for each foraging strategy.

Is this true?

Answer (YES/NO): NO